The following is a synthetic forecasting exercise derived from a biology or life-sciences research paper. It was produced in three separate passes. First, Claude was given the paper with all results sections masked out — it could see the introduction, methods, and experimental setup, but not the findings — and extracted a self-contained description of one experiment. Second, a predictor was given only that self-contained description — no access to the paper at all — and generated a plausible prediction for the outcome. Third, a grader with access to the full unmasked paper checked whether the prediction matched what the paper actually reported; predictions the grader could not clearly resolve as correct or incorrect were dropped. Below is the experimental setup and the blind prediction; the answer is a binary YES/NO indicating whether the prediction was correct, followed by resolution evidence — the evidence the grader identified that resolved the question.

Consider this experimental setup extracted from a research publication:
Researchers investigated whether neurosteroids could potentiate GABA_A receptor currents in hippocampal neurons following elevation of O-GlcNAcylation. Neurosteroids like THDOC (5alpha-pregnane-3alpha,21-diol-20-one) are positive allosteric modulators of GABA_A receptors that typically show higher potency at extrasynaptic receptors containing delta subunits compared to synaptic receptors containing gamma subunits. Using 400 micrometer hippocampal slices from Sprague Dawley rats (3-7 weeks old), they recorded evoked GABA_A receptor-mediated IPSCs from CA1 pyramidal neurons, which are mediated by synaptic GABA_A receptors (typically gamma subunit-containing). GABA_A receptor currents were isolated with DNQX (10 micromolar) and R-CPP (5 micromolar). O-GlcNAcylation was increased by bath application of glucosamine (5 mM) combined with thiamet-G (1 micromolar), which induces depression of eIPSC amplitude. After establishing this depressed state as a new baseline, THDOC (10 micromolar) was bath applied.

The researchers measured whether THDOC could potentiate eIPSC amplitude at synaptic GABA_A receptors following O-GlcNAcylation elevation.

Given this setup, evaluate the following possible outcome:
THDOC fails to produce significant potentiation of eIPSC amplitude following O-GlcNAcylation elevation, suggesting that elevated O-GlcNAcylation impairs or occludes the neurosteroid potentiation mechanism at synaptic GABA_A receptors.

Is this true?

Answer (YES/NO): NO